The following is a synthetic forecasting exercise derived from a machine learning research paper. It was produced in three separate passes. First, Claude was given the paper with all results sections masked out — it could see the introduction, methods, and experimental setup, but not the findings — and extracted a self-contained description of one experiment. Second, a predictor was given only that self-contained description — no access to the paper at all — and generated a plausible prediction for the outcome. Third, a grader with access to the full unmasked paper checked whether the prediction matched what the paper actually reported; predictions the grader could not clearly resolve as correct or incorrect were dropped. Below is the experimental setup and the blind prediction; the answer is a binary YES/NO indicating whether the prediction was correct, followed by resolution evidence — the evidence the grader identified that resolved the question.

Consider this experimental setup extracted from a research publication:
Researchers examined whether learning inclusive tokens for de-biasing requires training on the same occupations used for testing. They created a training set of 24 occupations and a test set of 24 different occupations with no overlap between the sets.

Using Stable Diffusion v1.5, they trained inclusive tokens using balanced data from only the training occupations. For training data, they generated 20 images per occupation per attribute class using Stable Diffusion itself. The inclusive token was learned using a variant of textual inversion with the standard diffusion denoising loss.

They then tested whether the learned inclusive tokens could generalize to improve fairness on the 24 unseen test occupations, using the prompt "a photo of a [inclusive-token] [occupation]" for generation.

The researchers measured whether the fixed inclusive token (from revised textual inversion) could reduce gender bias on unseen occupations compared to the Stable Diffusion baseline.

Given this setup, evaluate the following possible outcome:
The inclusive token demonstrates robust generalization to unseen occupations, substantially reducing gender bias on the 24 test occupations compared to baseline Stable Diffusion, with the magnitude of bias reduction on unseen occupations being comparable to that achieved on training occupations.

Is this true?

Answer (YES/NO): NO